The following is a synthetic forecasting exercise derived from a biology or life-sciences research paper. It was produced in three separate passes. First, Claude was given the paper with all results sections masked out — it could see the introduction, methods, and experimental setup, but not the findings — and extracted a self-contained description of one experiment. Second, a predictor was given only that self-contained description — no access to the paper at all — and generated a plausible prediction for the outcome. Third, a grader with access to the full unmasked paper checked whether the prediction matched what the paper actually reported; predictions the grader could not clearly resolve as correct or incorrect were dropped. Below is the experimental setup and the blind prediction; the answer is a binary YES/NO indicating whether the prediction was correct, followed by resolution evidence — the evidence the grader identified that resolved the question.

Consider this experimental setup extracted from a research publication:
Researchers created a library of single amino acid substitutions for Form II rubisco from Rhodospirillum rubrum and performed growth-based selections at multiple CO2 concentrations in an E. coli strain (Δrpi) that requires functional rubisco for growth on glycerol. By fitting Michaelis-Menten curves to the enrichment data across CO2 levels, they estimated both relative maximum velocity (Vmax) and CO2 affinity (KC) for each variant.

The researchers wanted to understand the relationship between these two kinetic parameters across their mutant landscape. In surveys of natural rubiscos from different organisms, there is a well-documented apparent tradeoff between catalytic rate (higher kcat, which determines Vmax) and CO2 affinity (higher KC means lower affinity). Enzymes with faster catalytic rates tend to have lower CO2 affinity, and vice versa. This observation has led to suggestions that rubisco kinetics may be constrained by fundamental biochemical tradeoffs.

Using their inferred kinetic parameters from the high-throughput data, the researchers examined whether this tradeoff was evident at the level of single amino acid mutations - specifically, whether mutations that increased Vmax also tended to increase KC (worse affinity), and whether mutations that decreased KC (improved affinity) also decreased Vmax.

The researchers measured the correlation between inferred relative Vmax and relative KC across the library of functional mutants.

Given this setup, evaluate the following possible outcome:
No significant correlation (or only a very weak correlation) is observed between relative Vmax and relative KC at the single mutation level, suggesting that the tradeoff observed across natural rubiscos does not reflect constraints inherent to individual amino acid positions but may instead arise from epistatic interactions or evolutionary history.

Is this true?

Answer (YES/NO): NO